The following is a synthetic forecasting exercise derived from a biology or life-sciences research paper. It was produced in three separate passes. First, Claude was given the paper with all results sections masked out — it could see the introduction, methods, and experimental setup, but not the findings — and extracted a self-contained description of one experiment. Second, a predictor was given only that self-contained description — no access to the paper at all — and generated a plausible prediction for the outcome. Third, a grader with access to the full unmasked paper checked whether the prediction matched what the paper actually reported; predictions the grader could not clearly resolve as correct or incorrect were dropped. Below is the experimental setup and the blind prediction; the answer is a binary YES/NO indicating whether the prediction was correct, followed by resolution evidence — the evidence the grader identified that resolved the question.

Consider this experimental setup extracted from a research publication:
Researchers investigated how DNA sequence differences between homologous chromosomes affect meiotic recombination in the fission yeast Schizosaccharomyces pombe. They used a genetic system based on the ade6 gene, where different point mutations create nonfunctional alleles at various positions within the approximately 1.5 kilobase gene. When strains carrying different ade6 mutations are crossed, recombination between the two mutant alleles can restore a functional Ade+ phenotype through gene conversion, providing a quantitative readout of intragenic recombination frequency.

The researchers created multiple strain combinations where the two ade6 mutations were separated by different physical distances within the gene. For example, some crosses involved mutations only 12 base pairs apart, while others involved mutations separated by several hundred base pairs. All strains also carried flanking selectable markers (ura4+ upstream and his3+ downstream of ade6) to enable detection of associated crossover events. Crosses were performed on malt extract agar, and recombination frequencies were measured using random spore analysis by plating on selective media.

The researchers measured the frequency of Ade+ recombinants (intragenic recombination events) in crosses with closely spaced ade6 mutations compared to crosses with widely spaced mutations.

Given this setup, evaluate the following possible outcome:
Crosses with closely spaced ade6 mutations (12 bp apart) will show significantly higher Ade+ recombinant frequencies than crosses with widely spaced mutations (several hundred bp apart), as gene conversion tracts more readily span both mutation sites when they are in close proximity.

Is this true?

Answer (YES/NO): NO